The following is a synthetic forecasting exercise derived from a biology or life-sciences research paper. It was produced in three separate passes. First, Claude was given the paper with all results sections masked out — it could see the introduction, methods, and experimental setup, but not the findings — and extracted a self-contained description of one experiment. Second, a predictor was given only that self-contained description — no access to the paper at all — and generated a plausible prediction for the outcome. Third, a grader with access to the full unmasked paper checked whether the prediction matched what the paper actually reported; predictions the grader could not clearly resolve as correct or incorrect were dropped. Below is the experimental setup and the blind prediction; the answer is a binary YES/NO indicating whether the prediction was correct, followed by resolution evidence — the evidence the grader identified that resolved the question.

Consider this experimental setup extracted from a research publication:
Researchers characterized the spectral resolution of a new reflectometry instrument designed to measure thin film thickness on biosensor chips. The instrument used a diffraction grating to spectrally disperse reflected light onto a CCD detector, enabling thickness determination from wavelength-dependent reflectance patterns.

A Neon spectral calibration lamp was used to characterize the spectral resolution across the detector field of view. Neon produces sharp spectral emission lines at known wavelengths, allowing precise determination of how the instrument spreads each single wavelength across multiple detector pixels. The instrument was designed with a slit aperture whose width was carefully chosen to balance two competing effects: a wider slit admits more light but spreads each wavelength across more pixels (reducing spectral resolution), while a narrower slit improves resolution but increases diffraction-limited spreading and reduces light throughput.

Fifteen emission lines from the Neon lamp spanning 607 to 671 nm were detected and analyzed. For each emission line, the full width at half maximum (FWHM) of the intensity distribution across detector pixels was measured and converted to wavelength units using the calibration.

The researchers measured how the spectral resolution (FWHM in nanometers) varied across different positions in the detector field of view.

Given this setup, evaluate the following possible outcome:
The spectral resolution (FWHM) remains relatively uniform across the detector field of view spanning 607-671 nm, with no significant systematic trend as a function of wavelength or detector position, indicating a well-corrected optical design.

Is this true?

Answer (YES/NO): NO